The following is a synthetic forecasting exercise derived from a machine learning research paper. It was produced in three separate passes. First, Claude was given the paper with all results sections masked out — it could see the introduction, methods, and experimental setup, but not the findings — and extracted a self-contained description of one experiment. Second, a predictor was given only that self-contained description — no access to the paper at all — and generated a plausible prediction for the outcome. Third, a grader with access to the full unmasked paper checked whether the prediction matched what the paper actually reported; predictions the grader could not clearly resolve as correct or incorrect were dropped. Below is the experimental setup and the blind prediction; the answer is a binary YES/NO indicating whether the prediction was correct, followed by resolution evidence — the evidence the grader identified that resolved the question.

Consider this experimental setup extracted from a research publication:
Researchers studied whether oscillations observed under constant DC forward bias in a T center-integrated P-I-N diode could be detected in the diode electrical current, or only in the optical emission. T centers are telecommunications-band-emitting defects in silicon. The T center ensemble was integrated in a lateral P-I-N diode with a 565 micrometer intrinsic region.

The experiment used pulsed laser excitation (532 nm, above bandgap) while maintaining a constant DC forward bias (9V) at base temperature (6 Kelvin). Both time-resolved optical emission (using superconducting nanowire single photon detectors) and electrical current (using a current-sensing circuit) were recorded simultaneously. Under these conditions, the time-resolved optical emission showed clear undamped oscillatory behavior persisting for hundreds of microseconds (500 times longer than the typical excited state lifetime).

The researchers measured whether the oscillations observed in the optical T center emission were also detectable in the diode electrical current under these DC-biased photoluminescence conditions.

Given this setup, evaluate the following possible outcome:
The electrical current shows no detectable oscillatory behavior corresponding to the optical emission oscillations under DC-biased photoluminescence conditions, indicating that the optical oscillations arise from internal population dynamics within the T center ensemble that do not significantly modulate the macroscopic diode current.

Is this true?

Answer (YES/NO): NO